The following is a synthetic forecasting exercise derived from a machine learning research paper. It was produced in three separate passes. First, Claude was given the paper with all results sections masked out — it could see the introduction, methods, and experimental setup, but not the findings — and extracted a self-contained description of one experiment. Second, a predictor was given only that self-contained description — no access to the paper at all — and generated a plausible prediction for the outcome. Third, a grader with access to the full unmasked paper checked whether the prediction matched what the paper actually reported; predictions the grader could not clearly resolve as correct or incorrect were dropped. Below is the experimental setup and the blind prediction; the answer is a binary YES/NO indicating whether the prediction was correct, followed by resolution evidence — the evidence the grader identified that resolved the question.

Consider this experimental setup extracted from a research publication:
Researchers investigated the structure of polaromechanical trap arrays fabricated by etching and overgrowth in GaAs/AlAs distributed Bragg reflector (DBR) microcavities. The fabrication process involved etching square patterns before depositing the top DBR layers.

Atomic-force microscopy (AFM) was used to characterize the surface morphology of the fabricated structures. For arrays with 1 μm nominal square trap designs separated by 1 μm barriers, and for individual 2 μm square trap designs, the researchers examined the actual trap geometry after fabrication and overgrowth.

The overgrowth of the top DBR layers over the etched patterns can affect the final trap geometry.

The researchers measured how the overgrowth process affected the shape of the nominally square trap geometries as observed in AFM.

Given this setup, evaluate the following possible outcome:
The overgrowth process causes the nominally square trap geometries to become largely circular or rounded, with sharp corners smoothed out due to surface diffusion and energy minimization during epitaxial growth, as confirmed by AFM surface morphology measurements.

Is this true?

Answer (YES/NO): YES